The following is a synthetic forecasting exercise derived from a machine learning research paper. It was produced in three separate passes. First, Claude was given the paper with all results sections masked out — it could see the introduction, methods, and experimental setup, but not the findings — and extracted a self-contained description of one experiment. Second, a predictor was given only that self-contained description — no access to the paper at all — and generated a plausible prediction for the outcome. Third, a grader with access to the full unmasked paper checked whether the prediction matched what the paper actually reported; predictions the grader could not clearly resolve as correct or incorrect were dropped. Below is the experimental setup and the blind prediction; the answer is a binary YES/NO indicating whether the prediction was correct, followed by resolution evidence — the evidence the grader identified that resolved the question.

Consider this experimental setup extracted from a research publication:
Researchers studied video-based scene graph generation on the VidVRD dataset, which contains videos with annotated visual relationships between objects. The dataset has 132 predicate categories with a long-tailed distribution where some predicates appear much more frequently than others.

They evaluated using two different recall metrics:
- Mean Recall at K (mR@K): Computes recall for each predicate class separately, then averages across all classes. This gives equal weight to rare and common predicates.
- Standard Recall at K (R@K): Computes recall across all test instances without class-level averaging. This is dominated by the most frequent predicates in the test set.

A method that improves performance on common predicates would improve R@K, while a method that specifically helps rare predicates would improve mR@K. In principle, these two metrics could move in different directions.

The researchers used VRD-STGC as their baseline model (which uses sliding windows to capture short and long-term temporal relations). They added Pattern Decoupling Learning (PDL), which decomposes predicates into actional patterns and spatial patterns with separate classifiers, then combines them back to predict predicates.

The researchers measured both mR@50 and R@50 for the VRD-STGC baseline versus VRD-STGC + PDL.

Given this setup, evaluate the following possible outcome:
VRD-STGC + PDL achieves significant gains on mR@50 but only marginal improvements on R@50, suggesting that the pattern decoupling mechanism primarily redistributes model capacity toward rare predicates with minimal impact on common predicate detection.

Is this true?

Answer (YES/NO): NO